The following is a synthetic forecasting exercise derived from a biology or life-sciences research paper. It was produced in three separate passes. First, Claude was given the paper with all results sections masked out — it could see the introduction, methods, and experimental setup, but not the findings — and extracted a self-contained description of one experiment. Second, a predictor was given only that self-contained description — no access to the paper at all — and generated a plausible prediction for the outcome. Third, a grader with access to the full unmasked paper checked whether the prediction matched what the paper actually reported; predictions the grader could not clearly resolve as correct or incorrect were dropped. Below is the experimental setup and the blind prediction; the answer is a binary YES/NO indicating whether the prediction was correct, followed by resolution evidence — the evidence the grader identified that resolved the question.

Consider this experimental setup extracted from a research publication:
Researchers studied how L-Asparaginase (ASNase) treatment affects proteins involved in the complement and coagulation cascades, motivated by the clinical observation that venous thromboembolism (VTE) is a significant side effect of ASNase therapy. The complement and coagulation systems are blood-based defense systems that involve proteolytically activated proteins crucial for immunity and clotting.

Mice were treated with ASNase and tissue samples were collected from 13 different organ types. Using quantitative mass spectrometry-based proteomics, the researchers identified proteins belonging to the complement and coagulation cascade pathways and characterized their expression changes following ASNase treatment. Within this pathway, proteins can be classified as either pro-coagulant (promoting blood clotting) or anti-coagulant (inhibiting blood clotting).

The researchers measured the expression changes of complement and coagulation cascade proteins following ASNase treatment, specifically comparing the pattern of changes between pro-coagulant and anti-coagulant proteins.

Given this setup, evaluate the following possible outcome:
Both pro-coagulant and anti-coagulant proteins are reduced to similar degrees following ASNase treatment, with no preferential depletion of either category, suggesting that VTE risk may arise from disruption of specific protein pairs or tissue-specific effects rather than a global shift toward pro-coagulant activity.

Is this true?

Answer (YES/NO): NO